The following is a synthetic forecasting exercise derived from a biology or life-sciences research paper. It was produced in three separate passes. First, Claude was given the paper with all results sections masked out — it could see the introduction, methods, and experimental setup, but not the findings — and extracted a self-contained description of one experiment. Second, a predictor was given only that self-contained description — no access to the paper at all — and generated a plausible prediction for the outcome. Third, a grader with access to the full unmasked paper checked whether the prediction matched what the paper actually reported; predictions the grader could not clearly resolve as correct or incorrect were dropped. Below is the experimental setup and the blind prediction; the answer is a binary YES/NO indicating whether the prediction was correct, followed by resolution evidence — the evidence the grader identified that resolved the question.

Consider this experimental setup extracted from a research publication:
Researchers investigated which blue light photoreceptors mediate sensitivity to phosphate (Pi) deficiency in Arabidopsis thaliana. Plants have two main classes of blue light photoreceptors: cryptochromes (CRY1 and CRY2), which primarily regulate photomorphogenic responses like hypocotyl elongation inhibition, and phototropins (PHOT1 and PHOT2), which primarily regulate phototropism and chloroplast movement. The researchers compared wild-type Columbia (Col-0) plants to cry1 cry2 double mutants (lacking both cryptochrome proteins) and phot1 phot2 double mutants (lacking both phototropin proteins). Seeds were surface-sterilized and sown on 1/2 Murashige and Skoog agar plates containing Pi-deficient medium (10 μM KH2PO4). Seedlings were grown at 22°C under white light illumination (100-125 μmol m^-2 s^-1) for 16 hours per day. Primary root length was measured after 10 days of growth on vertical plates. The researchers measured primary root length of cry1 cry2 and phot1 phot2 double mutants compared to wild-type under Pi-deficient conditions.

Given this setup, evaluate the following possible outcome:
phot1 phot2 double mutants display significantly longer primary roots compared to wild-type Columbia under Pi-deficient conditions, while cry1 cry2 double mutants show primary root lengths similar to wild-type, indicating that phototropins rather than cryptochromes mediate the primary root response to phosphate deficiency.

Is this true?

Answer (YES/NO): NO